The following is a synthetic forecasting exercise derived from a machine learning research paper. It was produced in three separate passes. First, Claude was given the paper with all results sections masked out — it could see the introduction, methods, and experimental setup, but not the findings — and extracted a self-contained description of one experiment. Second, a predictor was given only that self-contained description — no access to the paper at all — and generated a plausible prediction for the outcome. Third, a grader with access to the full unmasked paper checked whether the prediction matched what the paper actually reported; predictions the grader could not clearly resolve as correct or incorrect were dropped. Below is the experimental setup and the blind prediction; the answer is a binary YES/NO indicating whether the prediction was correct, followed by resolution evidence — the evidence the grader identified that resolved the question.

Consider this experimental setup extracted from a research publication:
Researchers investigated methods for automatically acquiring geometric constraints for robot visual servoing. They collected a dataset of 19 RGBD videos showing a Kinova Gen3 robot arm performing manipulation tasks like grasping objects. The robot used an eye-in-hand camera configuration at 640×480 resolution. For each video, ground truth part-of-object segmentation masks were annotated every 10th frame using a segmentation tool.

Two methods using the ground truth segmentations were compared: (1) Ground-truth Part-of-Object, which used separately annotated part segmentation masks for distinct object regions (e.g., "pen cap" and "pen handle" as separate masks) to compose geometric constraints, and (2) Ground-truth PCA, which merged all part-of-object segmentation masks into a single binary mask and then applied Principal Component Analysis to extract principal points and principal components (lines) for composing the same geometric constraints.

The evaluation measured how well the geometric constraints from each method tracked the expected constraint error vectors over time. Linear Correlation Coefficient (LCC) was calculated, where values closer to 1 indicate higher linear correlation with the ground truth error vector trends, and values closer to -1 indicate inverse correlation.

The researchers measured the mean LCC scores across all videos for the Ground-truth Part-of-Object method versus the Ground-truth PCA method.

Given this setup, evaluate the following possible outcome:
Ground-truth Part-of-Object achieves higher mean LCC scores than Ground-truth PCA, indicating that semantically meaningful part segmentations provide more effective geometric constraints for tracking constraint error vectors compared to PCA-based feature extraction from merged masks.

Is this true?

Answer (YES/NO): NO